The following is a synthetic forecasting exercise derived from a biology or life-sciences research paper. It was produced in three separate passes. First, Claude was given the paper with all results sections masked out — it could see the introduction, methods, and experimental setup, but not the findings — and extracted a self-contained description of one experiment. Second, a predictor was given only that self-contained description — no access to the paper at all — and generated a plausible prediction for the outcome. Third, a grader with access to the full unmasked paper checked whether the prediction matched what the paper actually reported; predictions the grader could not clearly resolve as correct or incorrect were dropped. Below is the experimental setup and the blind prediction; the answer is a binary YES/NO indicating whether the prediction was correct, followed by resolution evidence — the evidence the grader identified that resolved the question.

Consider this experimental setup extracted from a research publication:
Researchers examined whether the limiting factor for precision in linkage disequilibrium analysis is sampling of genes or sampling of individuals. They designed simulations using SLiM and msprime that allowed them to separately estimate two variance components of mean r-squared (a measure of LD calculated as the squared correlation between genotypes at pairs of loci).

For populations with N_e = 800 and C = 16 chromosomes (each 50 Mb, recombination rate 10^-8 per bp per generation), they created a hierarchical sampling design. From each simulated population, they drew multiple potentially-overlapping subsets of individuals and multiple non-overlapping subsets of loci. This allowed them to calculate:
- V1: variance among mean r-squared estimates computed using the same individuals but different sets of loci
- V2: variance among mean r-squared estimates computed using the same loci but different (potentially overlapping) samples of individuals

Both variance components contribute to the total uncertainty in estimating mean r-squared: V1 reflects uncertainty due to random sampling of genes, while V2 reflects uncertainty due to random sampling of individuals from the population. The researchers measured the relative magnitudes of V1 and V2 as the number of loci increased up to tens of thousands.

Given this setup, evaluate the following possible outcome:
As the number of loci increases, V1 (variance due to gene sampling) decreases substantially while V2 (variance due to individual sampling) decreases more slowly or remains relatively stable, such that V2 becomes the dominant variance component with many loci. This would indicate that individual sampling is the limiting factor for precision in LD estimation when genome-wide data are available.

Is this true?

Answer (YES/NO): YES